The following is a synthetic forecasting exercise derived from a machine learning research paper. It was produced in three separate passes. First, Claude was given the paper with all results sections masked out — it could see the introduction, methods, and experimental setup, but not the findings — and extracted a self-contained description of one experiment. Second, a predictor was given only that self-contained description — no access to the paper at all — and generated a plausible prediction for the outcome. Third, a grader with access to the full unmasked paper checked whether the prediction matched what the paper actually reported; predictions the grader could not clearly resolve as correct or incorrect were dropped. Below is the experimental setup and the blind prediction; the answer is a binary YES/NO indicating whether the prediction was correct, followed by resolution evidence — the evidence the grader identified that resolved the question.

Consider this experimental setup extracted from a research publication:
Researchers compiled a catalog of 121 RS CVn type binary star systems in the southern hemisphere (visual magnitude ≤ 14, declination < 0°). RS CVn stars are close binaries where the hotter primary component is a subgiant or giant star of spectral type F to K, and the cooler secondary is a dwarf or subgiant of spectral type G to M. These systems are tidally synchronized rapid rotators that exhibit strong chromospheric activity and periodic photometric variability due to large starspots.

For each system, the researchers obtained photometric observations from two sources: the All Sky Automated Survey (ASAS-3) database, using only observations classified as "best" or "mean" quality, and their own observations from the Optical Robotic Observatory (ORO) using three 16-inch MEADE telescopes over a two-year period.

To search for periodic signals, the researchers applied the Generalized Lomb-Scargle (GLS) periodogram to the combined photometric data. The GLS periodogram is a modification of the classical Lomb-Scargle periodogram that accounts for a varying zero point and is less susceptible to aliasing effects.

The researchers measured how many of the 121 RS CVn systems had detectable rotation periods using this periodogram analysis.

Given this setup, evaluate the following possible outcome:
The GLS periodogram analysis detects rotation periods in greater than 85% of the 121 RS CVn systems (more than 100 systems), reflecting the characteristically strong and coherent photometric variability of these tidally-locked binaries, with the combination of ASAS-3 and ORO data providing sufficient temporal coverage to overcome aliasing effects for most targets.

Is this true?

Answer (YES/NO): NO